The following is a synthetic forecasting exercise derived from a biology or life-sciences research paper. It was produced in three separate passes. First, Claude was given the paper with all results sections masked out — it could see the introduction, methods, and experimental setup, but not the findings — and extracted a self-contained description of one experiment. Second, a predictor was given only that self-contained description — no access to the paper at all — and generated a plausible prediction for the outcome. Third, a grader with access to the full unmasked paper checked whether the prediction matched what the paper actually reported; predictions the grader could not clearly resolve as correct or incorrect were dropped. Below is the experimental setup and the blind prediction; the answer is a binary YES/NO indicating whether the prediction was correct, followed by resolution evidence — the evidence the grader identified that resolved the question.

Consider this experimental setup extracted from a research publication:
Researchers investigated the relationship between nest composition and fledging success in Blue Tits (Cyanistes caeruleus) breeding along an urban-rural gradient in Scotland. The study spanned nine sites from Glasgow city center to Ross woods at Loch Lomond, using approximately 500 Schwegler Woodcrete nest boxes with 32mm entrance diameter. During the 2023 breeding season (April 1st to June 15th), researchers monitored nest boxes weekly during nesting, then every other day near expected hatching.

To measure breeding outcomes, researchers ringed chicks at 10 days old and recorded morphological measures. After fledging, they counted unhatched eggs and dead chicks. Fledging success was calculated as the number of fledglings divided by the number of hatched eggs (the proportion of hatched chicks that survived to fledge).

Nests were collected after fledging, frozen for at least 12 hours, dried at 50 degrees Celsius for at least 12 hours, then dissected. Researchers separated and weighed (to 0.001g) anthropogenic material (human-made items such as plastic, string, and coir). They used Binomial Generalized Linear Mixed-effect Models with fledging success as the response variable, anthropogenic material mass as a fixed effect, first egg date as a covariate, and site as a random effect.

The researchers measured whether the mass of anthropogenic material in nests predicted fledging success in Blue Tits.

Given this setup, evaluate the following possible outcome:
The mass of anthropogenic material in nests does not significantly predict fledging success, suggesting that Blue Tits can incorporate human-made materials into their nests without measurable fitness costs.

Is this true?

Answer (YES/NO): NO